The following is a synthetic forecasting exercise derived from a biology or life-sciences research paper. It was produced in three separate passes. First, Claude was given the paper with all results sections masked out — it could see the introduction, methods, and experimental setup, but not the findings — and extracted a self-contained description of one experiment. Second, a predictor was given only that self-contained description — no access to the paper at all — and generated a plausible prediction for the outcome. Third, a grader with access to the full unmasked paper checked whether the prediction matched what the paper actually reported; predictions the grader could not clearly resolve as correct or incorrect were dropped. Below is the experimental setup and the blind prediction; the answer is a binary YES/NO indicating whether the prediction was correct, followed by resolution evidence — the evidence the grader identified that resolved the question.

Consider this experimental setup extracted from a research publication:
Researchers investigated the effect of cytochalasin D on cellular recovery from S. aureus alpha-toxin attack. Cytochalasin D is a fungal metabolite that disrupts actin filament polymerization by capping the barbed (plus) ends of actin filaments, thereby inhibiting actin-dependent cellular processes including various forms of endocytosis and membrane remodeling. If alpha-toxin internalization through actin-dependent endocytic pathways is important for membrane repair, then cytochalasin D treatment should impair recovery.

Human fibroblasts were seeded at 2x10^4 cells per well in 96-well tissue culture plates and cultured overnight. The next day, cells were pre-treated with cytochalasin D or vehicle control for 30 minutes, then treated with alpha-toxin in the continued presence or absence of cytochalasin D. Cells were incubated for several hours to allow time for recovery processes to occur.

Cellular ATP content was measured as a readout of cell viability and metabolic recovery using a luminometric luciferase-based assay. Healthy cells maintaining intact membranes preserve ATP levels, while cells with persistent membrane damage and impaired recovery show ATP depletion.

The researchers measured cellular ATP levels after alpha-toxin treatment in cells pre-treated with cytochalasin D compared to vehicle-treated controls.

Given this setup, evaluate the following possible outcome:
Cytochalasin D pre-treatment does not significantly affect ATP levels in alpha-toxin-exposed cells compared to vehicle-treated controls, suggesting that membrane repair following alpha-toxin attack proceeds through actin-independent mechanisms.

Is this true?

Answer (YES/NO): NO